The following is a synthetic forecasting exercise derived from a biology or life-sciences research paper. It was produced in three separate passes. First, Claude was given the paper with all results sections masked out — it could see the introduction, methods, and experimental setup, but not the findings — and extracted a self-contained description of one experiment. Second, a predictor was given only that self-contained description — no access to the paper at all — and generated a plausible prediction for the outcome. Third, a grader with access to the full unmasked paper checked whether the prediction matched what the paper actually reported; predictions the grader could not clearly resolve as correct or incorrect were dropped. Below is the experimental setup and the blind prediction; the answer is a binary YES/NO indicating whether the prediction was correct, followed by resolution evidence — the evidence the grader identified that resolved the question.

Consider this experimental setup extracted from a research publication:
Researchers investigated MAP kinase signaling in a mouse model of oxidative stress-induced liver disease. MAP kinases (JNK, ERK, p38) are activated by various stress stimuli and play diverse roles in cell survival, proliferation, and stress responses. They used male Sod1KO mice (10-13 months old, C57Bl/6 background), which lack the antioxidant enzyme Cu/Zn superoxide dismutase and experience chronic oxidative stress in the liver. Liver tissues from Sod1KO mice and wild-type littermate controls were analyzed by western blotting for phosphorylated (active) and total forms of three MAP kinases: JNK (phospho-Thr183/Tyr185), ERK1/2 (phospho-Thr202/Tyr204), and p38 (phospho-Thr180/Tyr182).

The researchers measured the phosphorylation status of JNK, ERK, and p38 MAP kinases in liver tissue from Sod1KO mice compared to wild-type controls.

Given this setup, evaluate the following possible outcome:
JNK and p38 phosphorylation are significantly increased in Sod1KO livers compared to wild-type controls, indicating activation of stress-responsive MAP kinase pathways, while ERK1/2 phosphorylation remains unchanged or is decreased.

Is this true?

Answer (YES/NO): NO